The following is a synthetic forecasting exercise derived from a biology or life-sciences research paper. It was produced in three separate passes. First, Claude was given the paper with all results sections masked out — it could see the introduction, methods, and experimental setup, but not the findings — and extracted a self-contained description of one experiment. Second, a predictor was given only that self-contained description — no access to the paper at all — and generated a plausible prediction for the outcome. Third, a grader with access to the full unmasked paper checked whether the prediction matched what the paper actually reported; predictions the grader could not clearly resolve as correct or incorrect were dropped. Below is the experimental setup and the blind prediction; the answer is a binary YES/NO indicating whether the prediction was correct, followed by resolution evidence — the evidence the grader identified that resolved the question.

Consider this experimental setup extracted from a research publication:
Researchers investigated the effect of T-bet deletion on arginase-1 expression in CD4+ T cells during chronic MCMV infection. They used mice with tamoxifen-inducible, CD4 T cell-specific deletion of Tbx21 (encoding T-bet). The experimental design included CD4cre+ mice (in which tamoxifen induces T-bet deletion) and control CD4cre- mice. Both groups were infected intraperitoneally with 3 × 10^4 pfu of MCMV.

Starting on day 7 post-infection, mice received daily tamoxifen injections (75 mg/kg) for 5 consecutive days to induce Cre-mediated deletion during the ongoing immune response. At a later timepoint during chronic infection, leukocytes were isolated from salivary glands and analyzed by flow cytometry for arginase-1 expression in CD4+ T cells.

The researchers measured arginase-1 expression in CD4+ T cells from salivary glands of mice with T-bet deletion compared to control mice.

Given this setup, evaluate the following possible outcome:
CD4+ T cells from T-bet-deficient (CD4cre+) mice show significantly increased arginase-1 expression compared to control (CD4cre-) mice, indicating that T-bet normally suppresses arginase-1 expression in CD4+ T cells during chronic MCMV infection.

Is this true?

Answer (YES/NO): NO